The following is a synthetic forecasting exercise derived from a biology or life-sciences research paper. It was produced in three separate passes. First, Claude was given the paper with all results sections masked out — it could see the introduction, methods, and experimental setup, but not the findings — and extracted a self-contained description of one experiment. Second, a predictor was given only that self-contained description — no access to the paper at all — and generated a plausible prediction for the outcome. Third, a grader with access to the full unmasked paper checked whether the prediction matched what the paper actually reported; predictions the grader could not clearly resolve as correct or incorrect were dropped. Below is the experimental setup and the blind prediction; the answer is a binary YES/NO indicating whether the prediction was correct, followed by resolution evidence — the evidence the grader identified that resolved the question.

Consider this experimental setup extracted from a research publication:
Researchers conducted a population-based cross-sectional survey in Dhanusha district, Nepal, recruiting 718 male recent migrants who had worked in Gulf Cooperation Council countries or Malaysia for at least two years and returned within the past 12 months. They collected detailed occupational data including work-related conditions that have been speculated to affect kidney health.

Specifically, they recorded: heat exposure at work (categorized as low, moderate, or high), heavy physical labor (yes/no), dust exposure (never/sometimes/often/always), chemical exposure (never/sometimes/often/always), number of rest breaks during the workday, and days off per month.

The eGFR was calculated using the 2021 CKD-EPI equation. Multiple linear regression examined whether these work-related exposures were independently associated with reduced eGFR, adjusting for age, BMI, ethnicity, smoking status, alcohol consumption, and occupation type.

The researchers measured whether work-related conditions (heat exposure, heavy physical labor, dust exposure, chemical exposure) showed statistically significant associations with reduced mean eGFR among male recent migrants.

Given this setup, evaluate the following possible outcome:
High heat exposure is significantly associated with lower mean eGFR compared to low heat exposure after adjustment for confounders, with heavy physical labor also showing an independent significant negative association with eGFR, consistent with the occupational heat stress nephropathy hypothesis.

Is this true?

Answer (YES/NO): NO